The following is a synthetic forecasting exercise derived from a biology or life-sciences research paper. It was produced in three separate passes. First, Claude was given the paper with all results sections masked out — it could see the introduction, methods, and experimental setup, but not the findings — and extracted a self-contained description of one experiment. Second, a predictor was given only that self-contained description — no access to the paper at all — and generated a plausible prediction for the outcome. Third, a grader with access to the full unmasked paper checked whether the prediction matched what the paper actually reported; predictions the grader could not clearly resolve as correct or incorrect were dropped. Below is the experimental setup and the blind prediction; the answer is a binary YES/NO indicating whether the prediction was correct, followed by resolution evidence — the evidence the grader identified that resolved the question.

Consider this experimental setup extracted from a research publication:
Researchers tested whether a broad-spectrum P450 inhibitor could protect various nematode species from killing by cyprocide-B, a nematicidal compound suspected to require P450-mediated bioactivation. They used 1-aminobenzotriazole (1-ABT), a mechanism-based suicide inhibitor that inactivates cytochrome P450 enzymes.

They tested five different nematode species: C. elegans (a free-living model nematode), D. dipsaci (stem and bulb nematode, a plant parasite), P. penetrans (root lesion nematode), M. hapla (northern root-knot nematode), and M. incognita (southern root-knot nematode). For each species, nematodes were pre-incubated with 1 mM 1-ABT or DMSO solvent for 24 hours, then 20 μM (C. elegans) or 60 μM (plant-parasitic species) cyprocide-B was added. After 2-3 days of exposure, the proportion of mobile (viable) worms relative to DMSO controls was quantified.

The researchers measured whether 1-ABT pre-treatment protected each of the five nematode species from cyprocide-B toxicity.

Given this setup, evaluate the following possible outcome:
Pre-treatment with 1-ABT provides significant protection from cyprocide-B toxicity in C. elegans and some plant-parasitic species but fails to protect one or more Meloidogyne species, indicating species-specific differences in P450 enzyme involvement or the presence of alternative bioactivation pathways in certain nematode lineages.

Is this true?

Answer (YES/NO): NO